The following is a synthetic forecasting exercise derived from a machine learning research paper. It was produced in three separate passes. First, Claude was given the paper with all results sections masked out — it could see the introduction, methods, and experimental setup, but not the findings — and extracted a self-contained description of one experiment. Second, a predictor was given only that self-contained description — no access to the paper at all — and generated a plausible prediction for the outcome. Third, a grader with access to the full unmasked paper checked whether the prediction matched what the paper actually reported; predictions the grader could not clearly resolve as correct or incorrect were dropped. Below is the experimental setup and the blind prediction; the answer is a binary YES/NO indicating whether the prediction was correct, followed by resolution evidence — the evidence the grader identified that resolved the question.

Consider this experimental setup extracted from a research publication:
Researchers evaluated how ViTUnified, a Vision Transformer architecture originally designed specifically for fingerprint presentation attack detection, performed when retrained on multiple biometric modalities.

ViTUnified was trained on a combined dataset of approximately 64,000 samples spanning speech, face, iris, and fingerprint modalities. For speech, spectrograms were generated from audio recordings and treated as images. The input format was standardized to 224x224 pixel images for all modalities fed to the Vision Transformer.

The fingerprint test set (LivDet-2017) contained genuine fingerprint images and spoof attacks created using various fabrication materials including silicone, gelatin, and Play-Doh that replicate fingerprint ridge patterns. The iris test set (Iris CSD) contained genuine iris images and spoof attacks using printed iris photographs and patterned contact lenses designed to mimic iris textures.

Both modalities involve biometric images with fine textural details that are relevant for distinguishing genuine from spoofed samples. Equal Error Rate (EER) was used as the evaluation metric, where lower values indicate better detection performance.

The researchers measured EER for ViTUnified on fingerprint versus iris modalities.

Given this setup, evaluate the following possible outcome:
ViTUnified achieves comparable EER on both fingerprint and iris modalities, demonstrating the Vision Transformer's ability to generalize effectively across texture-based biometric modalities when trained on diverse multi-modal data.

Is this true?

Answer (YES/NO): NO